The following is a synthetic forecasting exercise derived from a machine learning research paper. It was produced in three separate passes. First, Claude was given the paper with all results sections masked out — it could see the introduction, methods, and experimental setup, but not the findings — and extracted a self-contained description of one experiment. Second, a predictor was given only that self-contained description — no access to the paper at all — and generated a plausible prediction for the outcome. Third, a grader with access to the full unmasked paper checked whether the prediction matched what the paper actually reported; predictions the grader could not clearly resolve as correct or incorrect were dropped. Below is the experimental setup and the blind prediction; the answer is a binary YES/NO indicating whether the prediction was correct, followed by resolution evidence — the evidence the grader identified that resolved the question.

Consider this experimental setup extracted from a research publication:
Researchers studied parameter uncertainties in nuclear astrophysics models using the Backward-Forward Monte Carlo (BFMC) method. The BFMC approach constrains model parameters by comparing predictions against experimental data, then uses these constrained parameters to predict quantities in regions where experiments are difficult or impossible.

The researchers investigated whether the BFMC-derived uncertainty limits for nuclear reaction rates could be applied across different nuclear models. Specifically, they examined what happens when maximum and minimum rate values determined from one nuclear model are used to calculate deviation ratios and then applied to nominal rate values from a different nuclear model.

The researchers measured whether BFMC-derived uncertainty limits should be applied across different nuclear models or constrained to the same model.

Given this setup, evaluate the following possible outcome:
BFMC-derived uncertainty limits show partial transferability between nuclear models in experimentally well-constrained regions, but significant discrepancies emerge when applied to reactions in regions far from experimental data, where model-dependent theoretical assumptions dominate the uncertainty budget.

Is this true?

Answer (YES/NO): NO